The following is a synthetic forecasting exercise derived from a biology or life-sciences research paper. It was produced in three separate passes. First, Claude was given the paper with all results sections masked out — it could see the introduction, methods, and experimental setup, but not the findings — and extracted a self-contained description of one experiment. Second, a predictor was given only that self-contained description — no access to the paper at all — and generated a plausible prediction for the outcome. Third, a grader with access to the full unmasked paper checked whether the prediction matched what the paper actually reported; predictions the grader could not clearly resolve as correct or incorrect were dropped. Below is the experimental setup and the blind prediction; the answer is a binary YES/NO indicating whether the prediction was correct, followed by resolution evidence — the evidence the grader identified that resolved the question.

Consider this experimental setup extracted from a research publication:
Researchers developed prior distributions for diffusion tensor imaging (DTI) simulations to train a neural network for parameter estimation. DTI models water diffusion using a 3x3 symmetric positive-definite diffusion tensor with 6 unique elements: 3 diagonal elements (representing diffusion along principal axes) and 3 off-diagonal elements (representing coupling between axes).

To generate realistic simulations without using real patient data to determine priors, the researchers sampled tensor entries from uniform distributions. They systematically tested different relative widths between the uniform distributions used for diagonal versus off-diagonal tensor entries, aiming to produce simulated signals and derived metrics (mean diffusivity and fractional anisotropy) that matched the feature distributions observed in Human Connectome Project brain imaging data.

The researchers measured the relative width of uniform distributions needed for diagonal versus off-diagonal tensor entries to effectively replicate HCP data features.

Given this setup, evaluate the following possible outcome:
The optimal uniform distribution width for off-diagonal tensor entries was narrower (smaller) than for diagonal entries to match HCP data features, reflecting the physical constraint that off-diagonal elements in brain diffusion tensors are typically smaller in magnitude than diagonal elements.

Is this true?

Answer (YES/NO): YES